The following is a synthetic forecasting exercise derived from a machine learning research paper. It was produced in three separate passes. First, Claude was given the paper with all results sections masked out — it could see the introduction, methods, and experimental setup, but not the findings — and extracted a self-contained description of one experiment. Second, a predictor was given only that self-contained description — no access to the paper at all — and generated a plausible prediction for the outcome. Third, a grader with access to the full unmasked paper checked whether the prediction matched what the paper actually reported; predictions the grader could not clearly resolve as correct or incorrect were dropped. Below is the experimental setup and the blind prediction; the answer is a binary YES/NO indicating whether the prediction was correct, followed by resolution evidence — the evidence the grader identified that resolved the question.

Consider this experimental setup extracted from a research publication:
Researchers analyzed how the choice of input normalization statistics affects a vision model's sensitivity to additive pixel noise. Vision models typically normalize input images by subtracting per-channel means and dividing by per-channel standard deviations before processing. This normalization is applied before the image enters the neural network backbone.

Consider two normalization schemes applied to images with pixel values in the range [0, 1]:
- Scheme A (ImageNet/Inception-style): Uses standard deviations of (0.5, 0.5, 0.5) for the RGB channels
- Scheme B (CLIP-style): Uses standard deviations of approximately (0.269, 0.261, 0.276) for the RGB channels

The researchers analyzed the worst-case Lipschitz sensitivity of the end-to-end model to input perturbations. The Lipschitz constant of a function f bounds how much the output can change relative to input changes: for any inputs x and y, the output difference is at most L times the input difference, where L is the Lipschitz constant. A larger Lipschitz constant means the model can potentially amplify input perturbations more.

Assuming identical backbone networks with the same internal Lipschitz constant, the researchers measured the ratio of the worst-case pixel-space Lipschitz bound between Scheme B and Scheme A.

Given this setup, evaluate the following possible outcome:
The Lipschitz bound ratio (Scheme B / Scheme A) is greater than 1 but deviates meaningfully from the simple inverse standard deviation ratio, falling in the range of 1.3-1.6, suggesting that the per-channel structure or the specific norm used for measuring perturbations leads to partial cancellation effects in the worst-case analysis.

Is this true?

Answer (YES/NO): NO